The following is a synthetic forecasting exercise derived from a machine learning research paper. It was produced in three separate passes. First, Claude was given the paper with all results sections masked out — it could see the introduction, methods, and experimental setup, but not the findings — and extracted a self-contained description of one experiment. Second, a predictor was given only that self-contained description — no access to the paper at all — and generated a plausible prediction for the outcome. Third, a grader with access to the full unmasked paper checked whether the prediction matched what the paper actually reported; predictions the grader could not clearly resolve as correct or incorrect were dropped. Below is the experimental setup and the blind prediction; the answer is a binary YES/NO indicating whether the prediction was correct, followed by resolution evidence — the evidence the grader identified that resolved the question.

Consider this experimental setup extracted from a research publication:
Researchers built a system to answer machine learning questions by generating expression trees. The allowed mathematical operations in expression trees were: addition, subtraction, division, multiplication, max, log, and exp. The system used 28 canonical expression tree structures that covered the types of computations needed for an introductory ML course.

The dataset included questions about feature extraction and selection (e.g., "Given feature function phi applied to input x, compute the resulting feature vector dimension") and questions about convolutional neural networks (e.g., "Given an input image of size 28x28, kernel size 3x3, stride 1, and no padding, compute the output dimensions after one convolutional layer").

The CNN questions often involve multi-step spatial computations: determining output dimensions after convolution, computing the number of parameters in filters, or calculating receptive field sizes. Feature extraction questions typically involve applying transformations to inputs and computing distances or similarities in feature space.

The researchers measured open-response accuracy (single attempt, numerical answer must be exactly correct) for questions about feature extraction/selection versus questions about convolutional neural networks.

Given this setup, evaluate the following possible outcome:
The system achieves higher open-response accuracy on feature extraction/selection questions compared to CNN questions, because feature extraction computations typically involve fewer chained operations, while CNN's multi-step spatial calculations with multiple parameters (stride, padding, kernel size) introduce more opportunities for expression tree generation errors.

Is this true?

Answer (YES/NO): NO